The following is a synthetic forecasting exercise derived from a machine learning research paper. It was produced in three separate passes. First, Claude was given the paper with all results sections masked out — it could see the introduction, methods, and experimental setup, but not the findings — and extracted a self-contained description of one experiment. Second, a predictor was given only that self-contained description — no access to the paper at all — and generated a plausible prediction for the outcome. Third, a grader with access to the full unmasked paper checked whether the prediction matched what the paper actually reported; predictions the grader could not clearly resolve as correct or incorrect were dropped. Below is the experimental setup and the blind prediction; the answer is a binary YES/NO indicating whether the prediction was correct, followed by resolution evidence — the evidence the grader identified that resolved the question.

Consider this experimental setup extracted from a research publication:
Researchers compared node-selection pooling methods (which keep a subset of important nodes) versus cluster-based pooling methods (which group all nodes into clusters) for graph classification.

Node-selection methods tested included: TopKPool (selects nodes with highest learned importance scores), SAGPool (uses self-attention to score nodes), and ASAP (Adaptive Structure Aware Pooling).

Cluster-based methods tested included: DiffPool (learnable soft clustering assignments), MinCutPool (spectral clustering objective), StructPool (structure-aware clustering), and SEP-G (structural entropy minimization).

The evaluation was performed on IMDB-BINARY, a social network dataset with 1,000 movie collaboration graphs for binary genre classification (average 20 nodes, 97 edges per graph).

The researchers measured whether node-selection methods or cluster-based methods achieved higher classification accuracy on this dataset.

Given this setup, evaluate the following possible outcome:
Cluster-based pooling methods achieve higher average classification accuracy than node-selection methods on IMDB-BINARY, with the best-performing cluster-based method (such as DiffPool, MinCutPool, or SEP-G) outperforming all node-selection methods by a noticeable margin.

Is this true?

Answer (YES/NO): YES